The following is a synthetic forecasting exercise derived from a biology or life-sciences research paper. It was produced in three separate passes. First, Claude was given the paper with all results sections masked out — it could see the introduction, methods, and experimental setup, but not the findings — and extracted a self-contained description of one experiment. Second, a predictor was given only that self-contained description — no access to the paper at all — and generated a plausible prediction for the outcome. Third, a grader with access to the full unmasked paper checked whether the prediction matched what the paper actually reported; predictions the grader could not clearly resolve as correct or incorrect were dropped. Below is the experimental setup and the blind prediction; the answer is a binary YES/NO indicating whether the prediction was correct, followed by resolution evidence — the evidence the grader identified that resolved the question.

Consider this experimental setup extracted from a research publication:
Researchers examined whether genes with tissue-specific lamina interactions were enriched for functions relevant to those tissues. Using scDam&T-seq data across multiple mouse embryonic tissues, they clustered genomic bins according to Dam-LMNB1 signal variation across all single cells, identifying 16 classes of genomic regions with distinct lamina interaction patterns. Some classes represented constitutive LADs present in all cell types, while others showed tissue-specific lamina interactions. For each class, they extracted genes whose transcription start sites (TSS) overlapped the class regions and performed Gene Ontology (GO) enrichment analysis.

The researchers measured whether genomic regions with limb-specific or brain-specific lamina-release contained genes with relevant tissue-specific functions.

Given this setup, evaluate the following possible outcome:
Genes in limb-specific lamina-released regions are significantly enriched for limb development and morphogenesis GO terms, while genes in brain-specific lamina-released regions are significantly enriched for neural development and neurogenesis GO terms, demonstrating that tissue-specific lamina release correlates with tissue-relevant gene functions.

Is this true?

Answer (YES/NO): YES